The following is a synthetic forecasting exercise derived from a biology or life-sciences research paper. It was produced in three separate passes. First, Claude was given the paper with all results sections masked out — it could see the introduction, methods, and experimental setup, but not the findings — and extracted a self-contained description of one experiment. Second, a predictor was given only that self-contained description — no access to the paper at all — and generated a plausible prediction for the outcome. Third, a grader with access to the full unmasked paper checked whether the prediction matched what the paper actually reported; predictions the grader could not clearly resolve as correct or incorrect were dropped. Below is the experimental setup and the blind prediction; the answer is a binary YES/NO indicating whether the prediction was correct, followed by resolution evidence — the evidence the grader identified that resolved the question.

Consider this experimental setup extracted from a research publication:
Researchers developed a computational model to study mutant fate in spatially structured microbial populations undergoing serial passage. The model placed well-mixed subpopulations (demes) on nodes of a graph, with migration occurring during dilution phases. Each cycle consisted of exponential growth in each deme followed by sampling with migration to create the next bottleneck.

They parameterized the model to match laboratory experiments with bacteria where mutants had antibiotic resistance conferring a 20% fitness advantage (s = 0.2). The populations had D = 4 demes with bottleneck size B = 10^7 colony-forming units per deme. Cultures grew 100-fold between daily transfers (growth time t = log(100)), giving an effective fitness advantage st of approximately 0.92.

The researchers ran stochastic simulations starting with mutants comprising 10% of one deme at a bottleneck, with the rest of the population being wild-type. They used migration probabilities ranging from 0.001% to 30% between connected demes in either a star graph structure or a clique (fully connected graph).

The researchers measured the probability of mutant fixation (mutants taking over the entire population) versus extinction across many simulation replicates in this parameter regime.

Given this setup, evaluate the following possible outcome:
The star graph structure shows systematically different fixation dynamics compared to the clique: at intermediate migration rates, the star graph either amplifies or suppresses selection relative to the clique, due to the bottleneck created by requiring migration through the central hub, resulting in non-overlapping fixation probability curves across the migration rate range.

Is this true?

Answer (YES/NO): NO